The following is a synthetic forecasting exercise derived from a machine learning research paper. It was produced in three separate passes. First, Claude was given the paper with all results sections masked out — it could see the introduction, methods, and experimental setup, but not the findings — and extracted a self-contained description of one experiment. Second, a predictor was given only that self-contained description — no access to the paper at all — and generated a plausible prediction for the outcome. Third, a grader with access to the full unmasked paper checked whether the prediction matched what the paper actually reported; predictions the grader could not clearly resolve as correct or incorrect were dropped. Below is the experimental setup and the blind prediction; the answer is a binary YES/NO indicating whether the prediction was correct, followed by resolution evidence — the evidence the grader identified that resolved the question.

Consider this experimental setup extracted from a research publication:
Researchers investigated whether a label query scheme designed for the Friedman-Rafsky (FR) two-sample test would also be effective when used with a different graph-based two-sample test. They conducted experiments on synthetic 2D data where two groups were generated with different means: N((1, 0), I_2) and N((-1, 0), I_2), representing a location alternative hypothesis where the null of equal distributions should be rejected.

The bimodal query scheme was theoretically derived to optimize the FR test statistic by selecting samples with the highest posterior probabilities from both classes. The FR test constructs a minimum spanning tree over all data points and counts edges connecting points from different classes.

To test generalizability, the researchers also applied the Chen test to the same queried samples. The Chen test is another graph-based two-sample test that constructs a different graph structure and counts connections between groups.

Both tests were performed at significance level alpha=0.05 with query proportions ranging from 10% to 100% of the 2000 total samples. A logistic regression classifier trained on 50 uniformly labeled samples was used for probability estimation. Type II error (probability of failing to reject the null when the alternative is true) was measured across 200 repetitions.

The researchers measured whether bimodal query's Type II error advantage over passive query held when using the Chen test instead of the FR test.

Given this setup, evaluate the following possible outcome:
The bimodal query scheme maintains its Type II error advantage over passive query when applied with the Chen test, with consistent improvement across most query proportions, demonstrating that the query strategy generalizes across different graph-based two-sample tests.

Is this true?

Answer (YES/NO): YES